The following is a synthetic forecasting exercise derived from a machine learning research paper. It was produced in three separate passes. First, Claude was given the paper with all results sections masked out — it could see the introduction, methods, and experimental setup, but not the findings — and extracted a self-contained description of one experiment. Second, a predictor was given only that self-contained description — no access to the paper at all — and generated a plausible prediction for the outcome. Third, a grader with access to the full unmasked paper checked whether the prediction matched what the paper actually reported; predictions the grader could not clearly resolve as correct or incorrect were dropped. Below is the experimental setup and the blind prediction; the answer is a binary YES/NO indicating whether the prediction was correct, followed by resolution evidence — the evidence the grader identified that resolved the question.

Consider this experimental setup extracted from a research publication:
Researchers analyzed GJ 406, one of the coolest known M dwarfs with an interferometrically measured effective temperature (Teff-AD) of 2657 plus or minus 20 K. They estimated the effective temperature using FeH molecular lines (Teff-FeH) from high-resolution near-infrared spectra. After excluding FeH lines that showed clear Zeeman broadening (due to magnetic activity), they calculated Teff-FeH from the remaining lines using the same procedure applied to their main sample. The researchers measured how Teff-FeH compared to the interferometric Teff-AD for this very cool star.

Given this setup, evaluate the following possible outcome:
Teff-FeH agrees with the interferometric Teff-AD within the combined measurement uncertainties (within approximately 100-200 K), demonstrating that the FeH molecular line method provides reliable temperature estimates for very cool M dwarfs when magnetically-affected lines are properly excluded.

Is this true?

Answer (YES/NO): NO